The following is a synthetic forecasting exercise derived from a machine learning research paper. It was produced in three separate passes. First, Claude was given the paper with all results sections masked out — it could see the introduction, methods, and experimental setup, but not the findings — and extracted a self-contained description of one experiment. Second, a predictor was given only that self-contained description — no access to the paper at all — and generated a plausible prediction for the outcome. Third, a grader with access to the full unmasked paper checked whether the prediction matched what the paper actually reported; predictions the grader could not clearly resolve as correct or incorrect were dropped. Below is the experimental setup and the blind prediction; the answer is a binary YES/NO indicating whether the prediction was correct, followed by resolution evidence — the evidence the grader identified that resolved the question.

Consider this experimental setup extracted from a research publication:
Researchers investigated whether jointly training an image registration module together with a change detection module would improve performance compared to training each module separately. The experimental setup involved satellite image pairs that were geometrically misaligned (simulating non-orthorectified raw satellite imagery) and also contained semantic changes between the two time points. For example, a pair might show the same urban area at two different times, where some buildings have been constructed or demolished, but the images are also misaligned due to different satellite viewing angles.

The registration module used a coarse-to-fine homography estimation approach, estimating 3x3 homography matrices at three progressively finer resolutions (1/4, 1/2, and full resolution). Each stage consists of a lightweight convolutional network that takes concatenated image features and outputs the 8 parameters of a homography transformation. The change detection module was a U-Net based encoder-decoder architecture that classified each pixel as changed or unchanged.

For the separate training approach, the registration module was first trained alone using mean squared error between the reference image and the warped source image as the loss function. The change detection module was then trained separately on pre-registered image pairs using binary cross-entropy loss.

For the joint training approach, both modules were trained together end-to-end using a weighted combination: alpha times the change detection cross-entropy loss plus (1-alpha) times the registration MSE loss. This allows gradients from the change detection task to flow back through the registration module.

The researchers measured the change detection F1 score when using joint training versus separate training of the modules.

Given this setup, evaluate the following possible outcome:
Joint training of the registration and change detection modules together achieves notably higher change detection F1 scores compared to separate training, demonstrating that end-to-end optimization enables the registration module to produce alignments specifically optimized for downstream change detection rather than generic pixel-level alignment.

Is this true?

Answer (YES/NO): YES